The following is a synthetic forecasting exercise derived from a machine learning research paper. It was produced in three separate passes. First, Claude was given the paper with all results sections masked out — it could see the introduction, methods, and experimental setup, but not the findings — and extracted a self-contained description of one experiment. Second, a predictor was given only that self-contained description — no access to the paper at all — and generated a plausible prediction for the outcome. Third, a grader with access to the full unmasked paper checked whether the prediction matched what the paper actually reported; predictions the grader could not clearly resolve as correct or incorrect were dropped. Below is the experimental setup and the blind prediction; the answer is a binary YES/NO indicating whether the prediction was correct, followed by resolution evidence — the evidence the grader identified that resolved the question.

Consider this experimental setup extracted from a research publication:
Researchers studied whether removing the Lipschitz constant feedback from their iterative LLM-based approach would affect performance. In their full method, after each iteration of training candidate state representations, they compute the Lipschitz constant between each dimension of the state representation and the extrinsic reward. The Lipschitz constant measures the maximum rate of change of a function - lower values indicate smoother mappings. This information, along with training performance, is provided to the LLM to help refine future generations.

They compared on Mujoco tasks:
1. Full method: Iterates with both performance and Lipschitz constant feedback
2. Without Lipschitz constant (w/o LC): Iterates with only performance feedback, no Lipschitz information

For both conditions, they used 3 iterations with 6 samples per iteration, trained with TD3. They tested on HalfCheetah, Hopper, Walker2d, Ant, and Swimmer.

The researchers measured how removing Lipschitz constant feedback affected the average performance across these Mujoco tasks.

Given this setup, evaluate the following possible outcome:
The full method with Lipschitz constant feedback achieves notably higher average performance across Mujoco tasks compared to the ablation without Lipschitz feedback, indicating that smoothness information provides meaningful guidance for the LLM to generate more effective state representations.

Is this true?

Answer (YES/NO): YES